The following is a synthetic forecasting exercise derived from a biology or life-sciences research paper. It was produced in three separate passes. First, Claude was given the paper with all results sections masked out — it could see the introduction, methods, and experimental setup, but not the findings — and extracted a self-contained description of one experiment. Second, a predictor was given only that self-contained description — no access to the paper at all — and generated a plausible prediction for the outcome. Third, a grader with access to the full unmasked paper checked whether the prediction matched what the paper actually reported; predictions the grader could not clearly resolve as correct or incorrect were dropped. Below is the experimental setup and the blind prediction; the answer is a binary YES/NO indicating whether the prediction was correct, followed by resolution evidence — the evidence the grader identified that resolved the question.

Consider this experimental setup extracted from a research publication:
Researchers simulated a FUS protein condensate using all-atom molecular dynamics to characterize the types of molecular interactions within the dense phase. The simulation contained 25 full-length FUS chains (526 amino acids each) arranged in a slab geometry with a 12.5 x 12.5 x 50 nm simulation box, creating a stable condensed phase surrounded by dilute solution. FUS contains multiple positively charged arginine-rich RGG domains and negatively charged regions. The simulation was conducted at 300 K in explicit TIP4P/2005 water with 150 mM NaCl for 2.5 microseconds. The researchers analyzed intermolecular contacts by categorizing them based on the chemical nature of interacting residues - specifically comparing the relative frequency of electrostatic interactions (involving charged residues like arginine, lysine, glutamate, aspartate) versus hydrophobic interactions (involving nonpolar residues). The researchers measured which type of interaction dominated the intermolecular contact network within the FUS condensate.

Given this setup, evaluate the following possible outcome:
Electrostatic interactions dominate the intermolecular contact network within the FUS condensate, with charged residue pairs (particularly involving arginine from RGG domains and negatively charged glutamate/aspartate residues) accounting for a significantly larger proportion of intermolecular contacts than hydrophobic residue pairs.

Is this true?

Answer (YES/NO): NO